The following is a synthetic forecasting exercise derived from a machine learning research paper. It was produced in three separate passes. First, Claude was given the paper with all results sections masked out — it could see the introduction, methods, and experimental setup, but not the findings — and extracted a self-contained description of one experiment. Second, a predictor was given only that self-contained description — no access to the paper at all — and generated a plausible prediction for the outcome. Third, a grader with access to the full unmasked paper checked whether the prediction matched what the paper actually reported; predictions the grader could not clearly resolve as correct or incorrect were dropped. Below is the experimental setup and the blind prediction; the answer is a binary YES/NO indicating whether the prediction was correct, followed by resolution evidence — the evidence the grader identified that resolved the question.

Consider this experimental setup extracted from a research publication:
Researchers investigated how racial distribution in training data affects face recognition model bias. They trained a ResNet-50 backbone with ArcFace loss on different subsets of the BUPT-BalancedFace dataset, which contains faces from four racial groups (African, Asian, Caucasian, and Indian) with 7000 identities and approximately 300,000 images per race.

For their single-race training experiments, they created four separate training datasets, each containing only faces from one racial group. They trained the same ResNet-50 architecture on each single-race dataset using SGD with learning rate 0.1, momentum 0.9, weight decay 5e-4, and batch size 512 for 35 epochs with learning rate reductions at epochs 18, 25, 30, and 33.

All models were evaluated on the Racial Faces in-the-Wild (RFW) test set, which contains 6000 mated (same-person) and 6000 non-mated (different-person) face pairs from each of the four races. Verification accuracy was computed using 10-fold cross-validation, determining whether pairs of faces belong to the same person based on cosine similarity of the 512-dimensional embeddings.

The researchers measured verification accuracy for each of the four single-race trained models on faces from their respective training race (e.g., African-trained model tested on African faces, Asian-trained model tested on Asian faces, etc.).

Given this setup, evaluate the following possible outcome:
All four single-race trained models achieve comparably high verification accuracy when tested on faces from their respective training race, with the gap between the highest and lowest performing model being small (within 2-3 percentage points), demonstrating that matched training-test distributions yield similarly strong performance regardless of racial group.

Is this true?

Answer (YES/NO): NO